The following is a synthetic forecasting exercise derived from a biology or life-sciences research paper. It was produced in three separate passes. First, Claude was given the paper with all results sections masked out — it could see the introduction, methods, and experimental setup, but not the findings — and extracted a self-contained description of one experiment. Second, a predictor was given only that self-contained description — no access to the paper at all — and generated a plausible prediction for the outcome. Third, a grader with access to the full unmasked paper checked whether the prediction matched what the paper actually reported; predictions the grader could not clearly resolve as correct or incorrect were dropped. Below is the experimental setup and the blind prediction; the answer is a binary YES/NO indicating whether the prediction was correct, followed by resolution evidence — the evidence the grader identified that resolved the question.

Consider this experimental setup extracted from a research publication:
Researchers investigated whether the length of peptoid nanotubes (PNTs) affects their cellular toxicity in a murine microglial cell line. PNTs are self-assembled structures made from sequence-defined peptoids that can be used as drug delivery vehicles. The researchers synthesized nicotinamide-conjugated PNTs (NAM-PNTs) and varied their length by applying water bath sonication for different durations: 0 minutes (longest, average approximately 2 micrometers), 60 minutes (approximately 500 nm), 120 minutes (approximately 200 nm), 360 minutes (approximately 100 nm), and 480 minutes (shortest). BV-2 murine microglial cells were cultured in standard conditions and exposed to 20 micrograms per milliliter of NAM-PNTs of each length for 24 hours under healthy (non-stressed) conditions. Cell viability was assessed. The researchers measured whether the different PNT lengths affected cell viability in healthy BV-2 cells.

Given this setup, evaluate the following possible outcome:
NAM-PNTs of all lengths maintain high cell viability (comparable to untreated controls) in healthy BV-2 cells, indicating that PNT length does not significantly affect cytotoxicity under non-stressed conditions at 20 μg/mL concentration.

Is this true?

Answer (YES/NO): NO